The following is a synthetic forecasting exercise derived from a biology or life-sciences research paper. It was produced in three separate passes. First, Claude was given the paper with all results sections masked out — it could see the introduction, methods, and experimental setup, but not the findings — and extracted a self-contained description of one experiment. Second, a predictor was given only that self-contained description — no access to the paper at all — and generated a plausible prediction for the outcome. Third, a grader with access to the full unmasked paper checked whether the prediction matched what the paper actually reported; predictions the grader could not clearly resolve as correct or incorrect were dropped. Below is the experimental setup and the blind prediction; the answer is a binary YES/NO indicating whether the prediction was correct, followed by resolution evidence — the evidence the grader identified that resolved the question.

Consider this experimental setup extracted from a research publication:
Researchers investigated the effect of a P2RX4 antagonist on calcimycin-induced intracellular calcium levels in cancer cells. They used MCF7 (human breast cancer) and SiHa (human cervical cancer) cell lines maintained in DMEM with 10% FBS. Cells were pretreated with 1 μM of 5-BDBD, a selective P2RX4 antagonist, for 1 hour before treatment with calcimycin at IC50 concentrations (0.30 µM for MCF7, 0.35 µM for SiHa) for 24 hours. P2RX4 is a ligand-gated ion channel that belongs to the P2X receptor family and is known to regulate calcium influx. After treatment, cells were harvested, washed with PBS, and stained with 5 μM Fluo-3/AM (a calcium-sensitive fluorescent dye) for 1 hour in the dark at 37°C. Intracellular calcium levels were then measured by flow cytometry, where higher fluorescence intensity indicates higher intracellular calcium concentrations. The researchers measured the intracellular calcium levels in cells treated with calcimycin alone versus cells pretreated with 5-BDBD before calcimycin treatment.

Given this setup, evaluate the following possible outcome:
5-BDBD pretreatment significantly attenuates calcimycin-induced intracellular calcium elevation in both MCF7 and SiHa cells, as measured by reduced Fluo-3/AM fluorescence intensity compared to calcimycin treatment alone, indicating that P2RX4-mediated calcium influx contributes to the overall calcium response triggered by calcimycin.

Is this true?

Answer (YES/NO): YES